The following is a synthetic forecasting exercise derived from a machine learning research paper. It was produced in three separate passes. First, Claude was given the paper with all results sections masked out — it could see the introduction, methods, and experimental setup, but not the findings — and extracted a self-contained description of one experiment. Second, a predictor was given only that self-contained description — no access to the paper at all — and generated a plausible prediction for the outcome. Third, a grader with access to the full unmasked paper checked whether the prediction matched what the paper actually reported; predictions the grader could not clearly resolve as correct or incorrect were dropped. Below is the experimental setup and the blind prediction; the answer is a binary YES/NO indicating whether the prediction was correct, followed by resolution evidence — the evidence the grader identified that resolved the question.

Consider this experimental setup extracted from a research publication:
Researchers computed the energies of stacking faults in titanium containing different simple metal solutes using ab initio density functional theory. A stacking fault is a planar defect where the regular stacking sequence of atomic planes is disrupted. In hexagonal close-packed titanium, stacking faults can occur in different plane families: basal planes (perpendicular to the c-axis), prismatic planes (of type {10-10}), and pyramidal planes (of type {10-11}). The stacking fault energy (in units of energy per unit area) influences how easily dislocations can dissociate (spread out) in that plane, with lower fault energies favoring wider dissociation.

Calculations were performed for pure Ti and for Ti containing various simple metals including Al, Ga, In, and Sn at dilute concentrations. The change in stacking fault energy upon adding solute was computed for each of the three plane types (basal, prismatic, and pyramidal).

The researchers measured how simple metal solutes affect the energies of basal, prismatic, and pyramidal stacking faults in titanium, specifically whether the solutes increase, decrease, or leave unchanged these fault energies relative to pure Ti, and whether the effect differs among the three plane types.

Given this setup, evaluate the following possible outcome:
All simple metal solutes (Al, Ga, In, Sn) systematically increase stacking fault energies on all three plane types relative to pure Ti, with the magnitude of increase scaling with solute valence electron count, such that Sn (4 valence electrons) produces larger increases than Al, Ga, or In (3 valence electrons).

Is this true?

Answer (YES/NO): NO